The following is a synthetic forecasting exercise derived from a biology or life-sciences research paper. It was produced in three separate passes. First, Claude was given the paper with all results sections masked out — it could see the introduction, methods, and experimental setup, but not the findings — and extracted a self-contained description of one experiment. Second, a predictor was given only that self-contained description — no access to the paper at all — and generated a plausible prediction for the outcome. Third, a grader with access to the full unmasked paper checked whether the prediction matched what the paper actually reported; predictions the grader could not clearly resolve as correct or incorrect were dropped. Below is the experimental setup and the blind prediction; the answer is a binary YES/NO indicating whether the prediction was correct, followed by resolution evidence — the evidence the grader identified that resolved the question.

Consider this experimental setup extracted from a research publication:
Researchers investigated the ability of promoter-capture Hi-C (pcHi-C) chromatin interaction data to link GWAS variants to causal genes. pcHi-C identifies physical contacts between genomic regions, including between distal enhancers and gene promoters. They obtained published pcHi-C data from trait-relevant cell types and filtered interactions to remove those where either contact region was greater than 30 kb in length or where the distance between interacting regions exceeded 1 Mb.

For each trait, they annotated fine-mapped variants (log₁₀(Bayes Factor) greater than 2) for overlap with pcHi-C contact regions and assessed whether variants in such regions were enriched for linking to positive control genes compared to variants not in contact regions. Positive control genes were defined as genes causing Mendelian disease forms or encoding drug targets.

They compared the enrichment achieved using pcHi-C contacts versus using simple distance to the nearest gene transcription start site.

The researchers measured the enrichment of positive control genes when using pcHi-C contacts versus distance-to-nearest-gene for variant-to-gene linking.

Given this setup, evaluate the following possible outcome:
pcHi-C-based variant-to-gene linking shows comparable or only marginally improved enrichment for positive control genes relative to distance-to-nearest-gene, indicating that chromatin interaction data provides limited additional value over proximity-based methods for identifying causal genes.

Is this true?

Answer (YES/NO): NO